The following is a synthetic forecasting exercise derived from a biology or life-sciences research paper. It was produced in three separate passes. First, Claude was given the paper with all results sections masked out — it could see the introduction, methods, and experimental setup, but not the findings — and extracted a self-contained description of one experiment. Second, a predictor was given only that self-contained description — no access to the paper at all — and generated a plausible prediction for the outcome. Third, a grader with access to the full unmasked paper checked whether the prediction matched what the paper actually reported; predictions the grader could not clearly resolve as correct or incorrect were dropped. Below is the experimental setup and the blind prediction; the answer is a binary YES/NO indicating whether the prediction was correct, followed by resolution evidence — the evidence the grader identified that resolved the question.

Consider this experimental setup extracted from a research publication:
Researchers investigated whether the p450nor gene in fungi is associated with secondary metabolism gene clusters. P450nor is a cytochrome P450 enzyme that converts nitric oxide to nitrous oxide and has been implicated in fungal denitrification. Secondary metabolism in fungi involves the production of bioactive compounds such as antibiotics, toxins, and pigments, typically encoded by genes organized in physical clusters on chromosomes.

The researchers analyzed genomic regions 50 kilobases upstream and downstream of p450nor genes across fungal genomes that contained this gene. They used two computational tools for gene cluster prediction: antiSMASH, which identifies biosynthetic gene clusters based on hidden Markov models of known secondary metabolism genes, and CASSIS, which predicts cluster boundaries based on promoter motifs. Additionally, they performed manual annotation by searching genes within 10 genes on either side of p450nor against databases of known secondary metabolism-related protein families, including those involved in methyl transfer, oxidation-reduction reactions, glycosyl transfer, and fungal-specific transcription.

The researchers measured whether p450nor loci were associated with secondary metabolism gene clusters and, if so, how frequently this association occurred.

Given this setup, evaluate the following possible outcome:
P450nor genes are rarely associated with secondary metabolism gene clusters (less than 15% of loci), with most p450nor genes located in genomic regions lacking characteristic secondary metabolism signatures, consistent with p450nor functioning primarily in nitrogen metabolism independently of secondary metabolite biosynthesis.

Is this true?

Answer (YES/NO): NO